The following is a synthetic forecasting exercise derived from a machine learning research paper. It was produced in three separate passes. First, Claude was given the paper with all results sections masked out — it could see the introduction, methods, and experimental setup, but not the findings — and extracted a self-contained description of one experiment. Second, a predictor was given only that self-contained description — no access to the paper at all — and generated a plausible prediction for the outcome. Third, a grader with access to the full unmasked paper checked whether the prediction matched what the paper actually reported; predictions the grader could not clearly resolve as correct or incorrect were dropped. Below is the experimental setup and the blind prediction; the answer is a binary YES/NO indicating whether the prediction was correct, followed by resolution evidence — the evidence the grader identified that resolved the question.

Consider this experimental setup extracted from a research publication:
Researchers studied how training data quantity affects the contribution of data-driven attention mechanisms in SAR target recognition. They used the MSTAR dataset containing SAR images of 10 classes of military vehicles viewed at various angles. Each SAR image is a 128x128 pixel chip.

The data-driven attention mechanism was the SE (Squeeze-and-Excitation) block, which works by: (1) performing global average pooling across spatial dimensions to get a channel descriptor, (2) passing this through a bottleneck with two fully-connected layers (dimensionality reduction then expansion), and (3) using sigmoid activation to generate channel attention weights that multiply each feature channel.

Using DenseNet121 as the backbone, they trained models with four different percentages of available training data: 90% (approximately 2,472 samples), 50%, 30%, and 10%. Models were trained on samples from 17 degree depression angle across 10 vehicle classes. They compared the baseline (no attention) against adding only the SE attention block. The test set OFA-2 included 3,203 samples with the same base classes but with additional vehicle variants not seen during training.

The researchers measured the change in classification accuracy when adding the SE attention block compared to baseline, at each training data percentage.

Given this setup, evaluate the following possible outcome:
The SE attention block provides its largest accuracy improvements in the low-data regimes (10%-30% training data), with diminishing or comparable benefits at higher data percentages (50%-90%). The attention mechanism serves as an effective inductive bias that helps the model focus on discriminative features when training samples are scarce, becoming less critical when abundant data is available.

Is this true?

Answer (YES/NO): NO